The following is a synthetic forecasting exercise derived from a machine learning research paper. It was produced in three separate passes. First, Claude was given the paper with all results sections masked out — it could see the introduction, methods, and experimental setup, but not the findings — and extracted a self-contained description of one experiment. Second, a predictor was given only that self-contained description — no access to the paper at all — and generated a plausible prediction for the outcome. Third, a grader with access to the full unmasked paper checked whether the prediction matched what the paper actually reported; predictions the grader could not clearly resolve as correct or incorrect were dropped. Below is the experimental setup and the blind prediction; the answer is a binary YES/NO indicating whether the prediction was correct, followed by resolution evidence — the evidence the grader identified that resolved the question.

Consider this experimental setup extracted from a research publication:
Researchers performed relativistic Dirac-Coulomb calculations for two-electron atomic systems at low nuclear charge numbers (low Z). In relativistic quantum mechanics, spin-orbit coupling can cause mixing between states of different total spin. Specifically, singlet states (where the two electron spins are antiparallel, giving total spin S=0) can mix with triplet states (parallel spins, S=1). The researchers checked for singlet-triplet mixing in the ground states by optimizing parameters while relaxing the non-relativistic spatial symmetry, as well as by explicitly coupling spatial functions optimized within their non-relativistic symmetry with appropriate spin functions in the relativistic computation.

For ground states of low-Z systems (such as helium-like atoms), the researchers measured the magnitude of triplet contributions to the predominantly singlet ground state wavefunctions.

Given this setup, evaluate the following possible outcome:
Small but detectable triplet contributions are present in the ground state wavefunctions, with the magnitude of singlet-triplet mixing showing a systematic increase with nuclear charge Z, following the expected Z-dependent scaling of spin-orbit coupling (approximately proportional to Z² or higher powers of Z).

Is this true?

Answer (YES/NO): NO